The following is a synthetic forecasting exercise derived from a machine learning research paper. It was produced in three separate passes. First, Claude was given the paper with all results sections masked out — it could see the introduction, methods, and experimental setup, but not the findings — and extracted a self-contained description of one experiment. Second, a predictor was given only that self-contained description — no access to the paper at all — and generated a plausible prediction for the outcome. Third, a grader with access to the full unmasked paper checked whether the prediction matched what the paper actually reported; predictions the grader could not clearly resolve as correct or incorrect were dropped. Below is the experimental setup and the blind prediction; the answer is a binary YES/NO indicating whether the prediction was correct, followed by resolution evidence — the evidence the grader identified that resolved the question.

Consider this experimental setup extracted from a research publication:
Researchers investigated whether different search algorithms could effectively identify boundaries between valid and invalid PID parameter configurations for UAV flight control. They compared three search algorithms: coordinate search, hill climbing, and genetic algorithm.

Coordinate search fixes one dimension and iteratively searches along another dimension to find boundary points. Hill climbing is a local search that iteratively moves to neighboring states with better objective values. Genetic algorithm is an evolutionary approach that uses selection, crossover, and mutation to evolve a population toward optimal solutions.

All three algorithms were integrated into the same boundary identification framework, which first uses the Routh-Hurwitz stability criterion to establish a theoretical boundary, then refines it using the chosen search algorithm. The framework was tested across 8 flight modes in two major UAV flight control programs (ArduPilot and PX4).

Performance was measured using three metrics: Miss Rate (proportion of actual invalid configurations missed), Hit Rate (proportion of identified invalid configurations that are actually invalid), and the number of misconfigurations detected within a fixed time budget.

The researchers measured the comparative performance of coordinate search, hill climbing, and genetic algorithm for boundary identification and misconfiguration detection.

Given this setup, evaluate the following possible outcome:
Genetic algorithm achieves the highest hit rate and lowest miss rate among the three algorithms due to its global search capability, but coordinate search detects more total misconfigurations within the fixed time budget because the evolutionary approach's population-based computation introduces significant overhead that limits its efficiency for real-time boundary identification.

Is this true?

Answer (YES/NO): NO